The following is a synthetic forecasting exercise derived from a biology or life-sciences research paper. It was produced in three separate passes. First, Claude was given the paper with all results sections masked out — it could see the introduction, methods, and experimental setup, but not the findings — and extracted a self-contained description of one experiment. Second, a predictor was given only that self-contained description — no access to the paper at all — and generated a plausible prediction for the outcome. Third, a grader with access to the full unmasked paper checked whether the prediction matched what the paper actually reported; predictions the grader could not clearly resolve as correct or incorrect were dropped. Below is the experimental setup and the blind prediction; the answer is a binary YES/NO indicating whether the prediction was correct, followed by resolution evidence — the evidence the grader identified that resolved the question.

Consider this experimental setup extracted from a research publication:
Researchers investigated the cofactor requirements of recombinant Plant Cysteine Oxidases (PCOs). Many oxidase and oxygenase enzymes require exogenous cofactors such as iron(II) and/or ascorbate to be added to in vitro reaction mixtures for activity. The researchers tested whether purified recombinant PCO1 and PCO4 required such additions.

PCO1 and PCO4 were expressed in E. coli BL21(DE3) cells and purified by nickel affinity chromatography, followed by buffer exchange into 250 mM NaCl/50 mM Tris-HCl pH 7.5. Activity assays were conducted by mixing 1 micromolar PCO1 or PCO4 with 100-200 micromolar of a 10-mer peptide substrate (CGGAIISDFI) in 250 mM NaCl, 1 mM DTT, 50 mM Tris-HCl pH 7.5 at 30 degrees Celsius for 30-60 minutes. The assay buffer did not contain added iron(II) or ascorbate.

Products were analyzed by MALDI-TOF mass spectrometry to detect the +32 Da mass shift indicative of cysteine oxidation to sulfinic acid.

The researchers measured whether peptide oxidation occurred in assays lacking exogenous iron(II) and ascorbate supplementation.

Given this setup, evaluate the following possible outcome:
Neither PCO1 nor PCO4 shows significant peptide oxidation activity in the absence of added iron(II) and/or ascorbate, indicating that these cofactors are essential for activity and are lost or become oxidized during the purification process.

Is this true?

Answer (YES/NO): NO